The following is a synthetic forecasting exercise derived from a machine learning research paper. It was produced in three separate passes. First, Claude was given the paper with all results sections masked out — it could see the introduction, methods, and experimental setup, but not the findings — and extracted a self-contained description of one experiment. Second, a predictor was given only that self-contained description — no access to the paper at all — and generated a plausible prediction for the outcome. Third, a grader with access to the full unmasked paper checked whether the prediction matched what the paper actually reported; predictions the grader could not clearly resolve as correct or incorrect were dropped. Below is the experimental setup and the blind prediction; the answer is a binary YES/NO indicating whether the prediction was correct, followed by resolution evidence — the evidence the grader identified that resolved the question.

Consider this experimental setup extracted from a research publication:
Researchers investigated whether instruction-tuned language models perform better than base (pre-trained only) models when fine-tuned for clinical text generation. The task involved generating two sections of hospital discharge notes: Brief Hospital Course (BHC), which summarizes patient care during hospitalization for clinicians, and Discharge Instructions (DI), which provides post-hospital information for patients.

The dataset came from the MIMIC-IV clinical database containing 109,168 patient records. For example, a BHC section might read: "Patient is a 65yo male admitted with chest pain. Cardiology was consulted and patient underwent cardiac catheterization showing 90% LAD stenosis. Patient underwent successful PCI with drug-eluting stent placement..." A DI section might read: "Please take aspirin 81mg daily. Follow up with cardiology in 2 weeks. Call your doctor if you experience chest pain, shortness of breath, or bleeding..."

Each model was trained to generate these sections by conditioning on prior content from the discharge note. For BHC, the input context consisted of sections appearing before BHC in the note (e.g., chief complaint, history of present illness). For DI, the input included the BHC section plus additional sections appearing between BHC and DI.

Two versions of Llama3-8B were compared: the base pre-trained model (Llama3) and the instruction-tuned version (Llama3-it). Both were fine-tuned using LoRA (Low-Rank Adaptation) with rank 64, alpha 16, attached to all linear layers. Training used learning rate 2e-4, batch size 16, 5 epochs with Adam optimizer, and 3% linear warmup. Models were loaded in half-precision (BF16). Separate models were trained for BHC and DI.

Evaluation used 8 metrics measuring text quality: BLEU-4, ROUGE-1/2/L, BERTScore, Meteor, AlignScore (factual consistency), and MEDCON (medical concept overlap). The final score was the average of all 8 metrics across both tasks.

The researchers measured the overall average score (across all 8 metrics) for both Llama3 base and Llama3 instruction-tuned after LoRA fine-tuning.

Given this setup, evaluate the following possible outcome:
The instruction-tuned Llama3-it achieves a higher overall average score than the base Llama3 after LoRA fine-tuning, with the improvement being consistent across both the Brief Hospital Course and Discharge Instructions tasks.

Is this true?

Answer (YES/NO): NO